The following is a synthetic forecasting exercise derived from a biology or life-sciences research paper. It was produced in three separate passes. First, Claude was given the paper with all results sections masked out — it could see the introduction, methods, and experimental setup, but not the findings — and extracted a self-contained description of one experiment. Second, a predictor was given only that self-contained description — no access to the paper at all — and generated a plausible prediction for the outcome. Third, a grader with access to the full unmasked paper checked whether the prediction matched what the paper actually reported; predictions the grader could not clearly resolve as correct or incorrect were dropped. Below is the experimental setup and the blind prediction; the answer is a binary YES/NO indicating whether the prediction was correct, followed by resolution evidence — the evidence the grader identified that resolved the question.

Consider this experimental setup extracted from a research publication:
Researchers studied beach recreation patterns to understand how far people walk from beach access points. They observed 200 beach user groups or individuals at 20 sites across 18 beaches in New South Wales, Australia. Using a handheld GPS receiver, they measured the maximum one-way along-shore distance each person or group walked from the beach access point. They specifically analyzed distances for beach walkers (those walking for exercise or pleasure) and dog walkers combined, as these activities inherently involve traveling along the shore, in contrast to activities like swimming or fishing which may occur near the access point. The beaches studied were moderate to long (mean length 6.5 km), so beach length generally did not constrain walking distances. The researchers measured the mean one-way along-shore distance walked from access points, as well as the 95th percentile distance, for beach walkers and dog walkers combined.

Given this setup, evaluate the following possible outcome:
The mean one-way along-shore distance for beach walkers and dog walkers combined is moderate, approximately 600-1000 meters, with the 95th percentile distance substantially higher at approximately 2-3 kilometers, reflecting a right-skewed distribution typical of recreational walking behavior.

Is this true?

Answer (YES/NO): YES